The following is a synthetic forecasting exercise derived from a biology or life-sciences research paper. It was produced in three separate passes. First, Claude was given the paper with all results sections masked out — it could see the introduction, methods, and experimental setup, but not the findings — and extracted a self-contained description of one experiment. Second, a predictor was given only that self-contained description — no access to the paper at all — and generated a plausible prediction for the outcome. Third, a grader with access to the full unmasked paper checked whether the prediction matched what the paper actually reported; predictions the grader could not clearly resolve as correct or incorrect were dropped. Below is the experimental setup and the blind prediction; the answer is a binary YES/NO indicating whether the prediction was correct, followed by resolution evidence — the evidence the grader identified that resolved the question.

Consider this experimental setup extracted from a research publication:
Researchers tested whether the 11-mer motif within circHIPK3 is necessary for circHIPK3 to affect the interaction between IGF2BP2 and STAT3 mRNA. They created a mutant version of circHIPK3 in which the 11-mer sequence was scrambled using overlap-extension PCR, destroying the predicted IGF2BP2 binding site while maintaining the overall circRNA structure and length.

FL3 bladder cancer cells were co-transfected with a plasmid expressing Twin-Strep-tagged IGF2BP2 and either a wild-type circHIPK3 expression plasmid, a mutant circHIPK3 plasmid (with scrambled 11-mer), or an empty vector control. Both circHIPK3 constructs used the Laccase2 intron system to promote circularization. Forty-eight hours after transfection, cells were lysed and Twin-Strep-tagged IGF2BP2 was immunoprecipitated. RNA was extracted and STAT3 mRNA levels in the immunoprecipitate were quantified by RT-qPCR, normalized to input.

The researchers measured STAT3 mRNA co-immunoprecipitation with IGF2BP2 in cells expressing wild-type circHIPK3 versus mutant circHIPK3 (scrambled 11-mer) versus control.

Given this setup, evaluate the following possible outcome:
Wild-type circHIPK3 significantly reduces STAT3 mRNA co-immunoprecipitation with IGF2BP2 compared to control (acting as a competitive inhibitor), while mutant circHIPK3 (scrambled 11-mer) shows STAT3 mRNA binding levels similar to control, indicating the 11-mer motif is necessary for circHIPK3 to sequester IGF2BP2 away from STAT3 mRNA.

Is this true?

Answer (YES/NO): NO